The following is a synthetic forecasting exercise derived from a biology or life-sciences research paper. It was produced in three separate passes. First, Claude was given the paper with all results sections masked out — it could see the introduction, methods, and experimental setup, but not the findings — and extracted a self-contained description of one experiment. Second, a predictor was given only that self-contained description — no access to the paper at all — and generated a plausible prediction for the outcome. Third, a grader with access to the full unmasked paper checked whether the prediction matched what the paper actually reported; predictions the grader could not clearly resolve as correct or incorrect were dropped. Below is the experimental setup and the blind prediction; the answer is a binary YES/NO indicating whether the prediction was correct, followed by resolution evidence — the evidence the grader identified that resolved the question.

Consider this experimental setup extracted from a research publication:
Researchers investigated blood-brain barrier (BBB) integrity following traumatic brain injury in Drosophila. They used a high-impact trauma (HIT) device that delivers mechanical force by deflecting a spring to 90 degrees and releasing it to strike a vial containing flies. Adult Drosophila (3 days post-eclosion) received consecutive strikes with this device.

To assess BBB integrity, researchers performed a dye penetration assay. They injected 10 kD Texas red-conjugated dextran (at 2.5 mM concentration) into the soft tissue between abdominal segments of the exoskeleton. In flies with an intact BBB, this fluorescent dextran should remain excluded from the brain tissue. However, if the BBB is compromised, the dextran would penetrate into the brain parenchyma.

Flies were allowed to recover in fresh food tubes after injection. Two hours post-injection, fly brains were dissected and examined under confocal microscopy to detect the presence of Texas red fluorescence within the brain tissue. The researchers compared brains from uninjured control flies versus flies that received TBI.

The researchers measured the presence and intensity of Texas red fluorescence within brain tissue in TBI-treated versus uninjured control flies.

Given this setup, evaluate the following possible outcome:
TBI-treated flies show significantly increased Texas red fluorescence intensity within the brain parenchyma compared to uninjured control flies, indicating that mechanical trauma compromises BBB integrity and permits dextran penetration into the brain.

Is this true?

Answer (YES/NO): YES